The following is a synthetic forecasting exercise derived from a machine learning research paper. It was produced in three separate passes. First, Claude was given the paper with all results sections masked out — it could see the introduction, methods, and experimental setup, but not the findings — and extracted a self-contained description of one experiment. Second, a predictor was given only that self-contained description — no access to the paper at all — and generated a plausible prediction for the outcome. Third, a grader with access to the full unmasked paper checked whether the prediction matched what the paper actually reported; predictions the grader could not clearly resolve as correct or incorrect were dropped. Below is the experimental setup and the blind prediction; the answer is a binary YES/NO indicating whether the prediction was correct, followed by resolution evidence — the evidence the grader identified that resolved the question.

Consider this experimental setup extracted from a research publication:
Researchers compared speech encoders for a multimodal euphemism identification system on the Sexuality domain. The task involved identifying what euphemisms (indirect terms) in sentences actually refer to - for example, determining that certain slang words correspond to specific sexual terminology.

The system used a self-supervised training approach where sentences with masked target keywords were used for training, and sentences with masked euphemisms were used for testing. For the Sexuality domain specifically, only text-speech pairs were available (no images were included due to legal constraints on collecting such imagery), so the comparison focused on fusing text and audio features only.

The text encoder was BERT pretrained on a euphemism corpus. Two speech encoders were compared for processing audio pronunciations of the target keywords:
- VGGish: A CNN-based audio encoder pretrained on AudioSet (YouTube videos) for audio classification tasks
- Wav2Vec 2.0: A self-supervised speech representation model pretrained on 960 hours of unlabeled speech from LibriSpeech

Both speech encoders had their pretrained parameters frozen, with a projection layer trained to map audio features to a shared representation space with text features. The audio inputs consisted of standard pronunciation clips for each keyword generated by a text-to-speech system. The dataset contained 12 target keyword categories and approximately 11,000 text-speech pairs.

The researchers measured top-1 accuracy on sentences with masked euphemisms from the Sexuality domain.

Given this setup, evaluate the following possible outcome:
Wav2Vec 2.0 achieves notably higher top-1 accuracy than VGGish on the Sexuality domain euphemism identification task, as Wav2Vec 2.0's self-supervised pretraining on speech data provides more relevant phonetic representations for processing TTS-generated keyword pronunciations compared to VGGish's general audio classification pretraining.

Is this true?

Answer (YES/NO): NO